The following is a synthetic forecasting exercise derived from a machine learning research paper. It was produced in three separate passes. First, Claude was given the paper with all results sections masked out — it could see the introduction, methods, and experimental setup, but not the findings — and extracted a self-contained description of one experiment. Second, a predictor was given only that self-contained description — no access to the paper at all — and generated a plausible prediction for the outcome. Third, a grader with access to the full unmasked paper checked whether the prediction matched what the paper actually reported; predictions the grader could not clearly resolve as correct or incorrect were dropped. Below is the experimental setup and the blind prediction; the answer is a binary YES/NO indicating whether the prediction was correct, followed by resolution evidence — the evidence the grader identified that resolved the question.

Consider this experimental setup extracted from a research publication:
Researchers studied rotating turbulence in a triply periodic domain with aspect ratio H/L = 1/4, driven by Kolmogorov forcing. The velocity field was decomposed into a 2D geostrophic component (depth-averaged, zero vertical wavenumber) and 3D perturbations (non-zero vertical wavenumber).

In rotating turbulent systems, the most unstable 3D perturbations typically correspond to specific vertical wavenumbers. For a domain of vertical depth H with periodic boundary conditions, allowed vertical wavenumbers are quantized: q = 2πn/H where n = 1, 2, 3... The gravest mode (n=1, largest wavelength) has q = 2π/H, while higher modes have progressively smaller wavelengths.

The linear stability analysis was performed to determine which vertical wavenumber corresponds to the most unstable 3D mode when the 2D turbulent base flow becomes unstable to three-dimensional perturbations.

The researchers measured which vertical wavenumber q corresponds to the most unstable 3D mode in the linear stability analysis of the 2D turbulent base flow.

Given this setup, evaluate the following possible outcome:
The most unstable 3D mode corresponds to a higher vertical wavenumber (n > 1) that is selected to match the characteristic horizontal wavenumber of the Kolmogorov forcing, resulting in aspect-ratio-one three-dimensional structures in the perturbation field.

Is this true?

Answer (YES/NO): NO